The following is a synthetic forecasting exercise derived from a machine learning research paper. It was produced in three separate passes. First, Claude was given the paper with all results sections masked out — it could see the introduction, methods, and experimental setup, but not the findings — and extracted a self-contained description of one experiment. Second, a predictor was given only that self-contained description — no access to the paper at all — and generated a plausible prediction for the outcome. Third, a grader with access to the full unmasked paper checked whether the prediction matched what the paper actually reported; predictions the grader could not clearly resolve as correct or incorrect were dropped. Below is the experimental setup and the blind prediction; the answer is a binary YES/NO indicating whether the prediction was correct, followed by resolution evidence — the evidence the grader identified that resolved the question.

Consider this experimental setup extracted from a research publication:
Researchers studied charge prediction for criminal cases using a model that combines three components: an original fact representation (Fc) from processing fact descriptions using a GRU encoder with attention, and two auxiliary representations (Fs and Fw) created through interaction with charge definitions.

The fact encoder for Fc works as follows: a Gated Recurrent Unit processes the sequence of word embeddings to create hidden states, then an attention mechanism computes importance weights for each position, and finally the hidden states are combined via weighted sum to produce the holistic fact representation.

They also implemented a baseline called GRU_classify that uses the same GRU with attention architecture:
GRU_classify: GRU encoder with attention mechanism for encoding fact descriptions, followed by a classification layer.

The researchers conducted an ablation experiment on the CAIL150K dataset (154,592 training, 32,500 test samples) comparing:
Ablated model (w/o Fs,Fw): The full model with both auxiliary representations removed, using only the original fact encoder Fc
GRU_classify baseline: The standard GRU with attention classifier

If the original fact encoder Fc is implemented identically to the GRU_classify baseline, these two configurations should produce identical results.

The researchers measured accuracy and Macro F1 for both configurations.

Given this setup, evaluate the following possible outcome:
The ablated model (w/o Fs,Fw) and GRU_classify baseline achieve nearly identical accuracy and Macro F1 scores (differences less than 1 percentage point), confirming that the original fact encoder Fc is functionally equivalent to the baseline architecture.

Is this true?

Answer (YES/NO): YES